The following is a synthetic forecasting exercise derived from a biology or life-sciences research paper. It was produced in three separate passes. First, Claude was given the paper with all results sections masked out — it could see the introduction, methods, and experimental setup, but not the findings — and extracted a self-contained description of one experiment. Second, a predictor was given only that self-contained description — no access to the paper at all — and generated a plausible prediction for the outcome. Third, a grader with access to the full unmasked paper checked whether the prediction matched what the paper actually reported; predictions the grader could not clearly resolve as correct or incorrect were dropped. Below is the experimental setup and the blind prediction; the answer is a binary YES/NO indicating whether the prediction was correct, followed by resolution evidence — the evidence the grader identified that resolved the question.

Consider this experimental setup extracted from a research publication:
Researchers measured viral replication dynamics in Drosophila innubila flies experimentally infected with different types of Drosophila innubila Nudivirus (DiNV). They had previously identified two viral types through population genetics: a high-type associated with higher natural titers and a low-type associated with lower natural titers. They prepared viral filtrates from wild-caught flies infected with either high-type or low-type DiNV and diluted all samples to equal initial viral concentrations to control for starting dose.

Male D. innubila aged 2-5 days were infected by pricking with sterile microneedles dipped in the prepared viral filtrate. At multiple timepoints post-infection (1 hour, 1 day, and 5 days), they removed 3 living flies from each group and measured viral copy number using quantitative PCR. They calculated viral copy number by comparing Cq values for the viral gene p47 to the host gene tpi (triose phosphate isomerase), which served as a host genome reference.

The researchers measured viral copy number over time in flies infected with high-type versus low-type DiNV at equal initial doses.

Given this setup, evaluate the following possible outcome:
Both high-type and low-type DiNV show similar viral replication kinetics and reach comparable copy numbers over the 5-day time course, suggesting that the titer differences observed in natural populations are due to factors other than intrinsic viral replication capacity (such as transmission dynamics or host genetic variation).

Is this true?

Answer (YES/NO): NO